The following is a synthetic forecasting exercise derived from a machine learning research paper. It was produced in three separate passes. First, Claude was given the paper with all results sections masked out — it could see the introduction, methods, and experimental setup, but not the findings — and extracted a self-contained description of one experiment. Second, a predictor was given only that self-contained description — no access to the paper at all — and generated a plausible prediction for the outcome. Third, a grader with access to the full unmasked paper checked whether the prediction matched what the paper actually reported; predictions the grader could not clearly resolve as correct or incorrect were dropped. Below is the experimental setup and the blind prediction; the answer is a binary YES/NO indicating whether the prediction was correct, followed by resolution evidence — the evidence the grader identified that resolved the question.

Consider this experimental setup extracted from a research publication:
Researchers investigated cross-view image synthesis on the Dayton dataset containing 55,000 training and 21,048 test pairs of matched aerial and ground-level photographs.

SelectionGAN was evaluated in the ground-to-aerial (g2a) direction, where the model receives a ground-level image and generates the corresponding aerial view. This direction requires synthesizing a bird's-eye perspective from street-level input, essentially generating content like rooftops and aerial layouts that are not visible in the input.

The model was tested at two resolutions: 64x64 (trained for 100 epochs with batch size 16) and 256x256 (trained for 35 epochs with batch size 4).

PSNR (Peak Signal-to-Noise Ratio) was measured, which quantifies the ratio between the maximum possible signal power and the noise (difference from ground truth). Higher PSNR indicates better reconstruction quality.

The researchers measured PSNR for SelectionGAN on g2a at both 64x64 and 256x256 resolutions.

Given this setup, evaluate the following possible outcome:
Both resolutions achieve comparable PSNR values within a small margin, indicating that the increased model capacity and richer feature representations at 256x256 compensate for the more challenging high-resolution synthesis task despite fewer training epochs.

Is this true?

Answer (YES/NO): NO